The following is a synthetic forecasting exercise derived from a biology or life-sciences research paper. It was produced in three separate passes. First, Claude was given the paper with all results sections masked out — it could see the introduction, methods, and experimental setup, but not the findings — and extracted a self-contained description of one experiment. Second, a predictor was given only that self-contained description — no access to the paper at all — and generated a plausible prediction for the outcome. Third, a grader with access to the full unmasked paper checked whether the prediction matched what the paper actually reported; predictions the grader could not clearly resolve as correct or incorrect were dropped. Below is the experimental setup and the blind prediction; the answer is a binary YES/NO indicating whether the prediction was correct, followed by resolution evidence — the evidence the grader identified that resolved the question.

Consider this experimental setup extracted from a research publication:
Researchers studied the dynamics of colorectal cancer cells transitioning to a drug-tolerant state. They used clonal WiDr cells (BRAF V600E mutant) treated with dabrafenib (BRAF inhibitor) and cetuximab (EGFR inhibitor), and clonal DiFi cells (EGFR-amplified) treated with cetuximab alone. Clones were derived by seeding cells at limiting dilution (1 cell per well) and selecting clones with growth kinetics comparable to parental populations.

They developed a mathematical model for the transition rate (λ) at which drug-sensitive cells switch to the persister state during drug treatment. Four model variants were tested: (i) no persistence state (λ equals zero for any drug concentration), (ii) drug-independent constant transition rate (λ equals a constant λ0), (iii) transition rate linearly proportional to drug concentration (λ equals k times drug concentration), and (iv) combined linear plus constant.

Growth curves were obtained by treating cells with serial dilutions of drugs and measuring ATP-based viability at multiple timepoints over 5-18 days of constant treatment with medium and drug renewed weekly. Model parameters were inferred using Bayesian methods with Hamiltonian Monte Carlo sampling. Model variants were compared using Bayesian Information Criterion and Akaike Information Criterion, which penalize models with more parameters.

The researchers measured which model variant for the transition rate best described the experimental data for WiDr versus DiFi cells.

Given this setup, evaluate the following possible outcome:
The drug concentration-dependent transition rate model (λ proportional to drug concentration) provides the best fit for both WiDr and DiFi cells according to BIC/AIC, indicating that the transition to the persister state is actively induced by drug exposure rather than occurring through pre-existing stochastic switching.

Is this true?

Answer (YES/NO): NO